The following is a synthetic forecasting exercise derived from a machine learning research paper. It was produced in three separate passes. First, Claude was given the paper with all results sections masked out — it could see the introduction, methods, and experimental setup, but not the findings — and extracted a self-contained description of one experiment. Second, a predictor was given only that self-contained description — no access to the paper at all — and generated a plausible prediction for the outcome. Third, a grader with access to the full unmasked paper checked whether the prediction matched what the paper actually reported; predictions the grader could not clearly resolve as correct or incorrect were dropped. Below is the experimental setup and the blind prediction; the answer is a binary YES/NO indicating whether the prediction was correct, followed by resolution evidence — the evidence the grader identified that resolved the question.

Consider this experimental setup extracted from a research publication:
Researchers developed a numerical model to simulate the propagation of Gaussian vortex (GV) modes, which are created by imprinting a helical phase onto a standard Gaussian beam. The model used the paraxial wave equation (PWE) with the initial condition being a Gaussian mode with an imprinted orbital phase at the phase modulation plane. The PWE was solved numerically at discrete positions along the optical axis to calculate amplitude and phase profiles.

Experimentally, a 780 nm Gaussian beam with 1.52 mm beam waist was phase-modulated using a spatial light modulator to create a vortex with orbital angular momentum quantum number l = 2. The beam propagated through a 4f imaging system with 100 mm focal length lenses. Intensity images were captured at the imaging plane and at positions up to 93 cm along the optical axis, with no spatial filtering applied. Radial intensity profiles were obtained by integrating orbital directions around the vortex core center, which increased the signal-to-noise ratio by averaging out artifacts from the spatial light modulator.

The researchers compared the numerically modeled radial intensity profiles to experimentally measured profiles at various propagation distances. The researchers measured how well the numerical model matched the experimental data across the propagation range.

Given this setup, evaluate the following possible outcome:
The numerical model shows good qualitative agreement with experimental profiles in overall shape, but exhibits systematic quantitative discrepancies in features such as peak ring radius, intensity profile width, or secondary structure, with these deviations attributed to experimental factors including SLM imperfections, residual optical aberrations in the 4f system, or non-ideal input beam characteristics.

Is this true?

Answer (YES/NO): NO